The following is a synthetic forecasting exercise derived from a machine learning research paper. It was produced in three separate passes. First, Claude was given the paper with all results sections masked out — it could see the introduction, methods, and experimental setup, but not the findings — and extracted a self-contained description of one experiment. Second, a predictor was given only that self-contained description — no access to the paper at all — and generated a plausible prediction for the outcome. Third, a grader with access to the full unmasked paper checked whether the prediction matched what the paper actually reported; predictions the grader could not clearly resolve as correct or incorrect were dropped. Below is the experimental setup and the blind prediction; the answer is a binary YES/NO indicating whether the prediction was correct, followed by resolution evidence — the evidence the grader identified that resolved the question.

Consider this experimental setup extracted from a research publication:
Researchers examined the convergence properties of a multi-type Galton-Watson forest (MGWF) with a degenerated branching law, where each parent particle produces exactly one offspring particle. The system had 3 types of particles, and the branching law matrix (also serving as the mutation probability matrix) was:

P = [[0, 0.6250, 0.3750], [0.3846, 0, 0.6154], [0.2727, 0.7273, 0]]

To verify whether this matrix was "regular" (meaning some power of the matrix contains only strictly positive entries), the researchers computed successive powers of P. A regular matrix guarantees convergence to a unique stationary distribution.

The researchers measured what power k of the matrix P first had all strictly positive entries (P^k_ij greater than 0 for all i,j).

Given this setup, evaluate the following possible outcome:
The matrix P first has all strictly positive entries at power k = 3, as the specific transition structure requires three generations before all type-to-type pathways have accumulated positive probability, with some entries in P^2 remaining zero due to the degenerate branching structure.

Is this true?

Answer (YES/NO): NO